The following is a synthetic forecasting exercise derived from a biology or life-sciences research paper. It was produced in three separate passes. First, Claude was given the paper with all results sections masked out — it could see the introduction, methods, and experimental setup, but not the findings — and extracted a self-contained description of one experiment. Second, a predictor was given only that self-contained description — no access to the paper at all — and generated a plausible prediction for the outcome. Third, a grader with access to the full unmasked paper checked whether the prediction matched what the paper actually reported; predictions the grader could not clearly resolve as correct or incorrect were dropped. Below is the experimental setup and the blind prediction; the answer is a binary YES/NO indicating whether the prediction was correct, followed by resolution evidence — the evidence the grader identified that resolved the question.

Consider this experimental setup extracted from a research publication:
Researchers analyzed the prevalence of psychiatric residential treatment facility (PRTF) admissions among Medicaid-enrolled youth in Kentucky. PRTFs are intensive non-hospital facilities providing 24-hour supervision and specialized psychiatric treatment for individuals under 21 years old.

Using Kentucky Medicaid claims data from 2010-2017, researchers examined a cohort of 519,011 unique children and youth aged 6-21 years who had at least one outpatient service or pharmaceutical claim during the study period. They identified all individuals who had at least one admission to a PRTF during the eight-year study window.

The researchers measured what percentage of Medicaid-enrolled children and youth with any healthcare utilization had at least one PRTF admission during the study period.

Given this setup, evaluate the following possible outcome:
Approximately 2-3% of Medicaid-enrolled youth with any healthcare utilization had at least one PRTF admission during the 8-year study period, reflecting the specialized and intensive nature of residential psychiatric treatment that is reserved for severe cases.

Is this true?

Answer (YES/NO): NO